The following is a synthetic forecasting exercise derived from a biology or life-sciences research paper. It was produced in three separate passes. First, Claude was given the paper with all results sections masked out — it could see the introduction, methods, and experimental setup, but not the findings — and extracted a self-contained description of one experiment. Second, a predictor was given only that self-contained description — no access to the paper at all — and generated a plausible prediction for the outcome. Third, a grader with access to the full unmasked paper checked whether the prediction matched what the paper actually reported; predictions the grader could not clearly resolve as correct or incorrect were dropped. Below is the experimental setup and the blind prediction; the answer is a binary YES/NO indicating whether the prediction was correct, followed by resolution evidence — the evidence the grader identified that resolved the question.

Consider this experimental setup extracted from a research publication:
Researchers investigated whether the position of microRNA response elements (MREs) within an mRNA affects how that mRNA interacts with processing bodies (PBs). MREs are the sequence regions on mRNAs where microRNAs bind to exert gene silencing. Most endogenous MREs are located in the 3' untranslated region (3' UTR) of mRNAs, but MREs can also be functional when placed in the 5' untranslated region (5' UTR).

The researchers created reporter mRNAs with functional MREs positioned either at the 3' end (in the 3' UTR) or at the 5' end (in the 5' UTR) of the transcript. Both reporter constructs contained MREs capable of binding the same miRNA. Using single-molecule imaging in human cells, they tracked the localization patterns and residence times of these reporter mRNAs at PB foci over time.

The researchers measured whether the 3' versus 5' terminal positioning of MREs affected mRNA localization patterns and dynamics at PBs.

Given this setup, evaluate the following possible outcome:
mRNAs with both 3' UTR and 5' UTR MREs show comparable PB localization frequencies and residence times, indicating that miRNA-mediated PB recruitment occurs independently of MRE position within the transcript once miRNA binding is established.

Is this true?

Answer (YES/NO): NO